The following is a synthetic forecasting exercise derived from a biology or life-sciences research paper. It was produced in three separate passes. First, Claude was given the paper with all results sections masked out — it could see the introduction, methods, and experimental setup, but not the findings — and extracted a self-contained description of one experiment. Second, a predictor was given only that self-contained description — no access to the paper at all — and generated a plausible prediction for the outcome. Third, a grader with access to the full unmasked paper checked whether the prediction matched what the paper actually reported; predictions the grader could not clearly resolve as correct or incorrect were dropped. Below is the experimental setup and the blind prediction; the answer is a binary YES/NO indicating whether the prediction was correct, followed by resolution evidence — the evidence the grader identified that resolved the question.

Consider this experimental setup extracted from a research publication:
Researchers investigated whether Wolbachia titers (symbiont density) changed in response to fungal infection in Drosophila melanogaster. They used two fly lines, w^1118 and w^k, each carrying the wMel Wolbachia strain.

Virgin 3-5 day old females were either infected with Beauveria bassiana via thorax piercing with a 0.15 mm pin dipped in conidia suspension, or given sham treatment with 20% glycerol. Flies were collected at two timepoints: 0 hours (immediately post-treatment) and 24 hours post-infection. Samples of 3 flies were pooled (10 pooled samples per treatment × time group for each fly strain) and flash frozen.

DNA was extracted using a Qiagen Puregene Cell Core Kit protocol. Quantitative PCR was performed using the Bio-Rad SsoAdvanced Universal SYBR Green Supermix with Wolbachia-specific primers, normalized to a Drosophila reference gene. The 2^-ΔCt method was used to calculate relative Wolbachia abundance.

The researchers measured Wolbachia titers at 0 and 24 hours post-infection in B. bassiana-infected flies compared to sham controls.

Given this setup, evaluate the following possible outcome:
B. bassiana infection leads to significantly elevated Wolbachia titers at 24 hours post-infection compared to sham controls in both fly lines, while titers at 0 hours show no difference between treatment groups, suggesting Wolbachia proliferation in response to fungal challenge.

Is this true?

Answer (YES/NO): NO